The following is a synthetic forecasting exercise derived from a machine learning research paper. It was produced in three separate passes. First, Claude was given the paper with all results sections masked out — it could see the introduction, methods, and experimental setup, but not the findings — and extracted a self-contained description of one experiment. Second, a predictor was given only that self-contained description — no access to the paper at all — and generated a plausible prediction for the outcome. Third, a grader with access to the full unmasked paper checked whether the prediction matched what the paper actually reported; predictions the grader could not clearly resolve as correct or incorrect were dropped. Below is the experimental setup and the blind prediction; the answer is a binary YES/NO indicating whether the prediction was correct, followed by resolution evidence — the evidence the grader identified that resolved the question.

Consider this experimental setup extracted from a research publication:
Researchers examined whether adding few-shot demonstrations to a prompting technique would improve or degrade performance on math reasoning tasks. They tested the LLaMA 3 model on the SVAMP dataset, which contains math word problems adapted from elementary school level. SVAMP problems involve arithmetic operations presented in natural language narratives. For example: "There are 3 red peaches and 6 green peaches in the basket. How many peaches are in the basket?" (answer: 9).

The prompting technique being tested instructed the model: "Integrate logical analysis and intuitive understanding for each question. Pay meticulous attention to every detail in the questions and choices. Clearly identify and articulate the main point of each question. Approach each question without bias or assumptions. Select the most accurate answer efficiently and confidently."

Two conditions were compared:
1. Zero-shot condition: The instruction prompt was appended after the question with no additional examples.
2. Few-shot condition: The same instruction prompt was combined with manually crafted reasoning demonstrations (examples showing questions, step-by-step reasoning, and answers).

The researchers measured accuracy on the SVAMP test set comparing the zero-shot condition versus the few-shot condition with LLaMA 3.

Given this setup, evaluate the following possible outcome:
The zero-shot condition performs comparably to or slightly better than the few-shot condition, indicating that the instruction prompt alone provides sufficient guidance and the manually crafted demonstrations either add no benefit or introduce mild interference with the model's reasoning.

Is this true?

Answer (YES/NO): NO